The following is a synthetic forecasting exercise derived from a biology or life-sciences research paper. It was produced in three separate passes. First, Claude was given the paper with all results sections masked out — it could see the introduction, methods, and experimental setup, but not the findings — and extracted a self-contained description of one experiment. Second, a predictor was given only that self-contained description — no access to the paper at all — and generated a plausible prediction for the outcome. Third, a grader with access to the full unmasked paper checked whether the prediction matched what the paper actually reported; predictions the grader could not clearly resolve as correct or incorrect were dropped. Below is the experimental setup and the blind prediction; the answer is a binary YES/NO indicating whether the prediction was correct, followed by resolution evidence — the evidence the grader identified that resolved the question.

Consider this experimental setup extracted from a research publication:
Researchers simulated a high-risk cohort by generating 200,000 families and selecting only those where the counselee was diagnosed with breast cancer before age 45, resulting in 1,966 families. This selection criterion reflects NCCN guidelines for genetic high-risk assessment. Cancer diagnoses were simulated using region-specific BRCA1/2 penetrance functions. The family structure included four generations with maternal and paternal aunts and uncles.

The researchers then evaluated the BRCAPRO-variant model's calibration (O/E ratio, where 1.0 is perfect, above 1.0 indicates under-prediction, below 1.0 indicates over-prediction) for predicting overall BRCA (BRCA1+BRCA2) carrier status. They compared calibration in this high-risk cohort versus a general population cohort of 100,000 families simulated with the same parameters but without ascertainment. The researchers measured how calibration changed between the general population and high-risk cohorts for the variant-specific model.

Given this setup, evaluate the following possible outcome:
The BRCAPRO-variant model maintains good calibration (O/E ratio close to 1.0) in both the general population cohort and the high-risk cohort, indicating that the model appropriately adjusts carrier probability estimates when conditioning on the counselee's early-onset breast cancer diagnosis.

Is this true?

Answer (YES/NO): YES